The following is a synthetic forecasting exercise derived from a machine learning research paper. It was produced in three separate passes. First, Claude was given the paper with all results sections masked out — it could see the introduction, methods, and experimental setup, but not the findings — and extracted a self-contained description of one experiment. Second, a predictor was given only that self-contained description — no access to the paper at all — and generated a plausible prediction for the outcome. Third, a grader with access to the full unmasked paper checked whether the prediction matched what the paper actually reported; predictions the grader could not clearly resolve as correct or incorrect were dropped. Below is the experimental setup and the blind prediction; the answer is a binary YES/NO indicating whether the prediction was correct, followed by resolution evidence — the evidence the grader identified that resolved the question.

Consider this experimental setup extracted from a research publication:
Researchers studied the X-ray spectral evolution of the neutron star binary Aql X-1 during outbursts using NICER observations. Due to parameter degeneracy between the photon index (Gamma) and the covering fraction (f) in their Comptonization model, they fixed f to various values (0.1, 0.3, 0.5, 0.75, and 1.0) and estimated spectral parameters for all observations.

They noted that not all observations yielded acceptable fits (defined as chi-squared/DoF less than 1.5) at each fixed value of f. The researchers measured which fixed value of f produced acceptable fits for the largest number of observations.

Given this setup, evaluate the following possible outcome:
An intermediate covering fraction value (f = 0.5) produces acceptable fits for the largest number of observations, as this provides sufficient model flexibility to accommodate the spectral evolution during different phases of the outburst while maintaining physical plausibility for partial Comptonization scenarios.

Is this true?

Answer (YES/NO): NO